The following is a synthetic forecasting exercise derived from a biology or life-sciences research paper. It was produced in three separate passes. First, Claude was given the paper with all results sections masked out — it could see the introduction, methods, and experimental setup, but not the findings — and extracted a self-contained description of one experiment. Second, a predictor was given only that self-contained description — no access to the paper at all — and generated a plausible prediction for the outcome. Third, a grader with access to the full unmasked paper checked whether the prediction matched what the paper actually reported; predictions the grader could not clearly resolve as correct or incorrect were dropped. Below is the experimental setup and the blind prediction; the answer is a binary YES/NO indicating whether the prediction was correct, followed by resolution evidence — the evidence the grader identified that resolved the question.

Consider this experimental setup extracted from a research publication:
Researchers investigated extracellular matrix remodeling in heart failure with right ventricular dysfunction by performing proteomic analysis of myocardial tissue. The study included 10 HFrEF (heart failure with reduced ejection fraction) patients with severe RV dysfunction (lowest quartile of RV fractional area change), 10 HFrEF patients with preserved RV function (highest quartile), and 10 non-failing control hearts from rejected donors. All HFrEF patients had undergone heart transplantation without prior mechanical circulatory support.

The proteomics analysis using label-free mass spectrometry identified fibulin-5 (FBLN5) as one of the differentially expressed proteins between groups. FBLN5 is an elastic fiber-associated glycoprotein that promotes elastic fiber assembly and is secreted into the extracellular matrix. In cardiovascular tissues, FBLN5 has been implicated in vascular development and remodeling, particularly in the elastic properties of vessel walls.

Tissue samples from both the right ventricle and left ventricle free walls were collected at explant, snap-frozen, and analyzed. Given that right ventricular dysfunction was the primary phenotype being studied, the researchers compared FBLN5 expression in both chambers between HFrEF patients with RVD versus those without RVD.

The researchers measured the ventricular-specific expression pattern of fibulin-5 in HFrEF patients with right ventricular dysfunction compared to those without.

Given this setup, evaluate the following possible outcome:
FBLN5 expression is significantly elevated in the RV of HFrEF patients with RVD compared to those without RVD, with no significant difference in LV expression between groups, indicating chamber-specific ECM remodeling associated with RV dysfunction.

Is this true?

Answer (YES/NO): NO